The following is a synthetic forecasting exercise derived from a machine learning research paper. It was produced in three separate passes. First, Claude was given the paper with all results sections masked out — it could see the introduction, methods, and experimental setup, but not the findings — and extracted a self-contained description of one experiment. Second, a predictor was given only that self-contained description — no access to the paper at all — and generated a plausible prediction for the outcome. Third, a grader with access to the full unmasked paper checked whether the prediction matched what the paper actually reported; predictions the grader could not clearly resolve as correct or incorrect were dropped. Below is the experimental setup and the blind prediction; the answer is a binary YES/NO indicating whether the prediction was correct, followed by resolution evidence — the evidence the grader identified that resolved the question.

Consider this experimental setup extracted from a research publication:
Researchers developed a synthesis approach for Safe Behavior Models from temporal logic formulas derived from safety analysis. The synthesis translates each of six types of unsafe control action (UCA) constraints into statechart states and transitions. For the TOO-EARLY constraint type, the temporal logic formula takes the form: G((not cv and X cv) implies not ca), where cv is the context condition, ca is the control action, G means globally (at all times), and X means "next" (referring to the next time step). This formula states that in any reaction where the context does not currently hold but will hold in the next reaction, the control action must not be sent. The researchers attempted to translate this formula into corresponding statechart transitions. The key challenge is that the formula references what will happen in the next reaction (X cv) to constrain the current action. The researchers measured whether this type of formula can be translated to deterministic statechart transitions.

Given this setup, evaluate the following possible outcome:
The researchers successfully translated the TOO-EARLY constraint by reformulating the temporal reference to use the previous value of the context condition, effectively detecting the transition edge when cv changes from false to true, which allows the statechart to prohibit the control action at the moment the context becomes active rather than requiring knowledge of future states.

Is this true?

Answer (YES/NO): NO